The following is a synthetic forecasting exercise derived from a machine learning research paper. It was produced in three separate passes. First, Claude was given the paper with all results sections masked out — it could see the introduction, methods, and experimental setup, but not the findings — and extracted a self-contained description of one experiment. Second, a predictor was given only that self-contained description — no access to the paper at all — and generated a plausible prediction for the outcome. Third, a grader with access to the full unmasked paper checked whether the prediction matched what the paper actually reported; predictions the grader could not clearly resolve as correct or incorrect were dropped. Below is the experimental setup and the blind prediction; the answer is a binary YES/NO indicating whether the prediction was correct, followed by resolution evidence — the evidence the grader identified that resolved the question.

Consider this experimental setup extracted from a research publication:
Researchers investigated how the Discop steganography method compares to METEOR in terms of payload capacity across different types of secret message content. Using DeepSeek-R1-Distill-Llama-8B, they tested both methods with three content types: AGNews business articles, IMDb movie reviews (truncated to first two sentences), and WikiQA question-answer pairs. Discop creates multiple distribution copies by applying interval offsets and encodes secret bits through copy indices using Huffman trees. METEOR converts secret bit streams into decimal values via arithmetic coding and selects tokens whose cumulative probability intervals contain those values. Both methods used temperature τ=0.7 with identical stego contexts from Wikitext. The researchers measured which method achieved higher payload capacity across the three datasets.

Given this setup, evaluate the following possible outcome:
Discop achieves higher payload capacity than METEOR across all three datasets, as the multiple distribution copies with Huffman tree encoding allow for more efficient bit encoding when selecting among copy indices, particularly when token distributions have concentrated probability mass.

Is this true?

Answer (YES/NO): NO